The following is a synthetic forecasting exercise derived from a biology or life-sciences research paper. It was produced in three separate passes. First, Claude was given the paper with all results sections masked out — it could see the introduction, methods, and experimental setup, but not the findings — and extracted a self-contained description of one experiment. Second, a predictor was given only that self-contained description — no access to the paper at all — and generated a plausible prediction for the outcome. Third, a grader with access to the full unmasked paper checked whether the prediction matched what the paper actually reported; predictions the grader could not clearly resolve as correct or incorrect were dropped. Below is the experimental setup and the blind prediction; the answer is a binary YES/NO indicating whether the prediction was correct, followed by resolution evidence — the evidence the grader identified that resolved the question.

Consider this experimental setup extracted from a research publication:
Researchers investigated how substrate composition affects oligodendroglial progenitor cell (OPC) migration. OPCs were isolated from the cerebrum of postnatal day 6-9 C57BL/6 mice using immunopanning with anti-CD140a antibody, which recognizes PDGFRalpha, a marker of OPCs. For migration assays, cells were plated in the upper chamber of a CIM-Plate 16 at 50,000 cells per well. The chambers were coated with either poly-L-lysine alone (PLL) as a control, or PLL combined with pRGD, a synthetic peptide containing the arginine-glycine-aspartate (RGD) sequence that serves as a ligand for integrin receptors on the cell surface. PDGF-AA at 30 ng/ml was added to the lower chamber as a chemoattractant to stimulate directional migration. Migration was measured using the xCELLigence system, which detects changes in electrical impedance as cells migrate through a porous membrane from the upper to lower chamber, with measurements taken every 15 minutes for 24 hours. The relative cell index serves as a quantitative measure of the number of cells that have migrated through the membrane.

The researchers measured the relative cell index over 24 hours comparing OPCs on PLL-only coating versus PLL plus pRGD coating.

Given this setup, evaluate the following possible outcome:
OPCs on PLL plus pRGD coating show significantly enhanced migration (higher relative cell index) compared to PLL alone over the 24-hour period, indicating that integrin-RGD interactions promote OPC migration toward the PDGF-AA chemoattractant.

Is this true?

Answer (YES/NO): YES